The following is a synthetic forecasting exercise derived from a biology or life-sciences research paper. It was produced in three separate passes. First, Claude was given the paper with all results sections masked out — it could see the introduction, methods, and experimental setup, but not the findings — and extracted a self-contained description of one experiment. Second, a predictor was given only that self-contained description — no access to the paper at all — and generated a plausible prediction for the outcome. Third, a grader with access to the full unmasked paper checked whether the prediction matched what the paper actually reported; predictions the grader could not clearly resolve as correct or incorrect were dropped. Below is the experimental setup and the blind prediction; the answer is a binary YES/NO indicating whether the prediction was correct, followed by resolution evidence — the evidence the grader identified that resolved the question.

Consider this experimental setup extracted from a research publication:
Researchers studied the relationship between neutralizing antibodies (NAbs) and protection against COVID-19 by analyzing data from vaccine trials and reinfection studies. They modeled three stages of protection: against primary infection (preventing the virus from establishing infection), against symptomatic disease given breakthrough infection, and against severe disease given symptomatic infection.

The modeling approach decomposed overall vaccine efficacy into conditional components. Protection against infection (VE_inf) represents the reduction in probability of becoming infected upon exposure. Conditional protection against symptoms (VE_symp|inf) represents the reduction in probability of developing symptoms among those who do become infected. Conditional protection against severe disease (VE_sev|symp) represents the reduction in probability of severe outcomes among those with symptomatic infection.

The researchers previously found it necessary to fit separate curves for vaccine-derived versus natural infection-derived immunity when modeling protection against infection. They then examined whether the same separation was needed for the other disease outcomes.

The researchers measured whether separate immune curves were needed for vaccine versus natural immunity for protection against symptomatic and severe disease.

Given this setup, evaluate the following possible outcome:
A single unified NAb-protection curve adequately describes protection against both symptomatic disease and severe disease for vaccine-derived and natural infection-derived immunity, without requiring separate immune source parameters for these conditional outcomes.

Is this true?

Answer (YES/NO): YES